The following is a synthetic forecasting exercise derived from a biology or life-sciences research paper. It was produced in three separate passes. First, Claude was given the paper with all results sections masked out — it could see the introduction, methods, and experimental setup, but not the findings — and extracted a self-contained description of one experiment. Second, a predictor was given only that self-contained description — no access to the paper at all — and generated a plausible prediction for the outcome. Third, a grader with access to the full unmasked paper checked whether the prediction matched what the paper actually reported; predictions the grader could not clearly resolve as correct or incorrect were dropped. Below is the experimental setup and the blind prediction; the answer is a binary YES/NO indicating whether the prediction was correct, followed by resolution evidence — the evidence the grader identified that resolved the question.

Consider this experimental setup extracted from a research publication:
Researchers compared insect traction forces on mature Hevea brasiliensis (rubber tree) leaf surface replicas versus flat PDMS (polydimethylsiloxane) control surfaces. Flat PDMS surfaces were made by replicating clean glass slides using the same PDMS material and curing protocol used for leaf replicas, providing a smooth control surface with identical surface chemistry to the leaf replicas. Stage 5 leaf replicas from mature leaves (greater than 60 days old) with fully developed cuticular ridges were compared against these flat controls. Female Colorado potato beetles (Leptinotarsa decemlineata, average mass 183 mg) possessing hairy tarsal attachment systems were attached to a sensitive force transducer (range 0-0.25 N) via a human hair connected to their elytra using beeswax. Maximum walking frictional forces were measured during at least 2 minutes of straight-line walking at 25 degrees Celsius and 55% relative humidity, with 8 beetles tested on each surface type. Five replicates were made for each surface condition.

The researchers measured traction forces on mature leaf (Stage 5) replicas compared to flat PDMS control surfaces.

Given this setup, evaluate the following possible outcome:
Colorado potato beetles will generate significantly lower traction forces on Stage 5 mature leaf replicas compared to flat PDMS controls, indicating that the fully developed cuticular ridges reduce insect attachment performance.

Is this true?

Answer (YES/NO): YES